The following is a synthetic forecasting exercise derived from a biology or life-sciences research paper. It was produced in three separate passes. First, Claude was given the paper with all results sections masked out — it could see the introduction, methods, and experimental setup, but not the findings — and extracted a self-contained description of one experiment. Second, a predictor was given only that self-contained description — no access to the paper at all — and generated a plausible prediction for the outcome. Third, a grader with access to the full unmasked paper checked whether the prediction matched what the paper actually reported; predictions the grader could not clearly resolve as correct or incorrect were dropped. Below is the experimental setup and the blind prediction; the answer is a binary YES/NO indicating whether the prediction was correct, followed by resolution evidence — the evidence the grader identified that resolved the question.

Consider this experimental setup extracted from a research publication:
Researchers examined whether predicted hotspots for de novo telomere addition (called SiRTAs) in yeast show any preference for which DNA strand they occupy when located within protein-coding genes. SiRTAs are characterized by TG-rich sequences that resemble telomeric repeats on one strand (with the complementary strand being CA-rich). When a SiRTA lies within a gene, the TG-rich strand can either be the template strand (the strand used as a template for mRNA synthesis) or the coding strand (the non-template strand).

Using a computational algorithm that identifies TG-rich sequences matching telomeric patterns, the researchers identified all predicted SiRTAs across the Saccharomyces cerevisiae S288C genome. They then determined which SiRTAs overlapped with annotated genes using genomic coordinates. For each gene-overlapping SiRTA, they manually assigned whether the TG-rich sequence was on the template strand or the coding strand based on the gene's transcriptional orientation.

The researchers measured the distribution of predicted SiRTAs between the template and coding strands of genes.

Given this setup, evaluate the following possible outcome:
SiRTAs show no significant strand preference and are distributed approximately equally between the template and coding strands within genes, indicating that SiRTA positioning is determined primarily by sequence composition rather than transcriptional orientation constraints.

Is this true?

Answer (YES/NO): NO